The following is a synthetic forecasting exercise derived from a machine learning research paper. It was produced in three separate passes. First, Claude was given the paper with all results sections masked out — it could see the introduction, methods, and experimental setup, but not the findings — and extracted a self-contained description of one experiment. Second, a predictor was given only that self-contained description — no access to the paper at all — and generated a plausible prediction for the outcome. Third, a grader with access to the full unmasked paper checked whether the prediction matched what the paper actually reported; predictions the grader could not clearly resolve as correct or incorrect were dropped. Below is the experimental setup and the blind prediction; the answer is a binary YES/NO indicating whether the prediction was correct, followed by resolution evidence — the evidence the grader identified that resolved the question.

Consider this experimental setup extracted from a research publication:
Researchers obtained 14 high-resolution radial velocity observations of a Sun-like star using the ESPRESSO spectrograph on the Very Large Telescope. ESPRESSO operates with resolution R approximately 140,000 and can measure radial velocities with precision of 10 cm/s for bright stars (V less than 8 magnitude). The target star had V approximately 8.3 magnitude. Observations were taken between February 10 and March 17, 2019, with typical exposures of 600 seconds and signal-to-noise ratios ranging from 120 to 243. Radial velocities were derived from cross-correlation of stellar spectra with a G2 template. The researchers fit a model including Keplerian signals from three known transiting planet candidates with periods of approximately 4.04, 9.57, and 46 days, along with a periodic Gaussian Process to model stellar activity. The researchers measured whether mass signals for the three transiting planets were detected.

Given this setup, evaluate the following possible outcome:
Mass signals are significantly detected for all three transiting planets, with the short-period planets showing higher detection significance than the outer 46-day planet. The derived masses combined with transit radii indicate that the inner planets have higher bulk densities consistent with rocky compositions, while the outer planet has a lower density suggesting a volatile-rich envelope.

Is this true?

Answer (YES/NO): NO